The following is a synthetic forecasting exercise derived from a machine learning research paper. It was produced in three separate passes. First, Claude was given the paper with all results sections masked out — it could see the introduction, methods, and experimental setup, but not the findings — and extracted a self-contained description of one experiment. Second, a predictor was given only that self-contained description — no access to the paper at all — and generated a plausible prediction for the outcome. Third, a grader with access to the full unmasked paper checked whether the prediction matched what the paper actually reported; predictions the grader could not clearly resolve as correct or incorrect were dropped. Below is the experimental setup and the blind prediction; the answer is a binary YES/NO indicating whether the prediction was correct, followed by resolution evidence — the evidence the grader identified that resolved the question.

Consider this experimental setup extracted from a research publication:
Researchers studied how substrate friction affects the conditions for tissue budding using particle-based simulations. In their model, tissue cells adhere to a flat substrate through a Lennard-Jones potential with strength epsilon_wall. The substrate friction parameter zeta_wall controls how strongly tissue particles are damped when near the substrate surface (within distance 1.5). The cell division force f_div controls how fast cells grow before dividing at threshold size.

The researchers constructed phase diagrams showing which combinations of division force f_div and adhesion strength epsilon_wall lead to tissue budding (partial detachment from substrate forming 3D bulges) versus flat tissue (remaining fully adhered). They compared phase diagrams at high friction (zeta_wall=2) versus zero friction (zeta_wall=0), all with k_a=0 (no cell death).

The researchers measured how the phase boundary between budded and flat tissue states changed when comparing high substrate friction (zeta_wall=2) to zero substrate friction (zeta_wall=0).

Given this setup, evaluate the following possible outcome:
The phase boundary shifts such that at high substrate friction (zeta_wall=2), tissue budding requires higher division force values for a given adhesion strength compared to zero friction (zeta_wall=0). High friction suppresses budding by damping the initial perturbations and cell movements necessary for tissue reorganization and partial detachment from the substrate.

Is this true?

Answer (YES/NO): NO